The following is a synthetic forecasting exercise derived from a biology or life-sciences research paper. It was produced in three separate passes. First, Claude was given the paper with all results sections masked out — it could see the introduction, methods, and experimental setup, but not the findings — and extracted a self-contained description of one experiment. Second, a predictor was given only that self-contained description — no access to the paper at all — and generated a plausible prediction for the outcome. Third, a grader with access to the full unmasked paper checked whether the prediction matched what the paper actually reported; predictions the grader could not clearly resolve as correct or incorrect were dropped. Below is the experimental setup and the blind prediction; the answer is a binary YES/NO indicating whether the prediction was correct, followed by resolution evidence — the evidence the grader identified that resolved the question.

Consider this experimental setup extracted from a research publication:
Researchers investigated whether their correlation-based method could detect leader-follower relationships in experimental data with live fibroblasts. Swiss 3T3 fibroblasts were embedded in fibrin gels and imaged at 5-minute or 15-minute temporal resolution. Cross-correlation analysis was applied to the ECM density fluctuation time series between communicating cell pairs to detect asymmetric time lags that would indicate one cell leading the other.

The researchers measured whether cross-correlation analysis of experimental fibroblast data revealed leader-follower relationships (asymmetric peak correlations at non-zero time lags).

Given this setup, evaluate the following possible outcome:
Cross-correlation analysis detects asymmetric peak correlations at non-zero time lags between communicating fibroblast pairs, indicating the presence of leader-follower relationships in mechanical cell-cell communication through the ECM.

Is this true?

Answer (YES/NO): NO